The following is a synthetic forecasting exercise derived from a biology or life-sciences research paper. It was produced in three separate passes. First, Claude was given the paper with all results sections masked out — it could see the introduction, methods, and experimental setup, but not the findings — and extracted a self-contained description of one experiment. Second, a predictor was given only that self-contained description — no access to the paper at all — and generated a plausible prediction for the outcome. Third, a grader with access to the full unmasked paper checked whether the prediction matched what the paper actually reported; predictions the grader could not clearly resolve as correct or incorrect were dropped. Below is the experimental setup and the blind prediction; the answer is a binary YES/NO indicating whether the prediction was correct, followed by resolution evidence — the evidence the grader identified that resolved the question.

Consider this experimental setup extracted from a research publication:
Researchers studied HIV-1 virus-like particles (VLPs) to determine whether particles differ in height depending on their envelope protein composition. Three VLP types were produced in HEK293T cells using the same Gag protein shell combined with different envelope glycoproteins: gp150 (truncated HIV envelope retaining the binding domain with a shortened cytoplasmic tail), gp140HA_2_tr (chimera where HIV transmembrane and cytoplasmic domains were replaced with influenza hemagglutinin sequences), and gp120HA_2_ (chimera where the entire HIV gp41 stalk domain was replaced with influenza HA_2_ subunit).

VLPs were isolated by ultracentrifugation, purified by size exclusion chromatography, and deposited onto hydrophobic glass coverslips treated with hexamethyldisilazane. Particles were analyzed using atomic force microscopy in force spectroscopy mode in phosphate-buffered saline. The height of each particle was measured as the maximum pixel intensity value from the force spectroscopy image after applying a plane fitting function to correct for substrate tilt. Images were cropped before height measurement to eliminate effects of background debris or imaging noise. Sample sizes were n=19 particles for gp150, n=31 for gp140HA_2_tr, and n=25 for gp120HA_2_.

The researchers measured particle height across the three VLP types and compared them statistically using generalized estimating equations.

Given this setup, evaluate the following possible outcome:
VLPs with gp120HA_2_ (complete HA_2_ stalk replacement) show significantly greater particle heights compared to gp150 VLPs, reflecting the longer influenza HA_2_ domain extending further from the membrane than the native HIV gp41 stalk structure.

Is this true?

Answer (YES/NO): NO